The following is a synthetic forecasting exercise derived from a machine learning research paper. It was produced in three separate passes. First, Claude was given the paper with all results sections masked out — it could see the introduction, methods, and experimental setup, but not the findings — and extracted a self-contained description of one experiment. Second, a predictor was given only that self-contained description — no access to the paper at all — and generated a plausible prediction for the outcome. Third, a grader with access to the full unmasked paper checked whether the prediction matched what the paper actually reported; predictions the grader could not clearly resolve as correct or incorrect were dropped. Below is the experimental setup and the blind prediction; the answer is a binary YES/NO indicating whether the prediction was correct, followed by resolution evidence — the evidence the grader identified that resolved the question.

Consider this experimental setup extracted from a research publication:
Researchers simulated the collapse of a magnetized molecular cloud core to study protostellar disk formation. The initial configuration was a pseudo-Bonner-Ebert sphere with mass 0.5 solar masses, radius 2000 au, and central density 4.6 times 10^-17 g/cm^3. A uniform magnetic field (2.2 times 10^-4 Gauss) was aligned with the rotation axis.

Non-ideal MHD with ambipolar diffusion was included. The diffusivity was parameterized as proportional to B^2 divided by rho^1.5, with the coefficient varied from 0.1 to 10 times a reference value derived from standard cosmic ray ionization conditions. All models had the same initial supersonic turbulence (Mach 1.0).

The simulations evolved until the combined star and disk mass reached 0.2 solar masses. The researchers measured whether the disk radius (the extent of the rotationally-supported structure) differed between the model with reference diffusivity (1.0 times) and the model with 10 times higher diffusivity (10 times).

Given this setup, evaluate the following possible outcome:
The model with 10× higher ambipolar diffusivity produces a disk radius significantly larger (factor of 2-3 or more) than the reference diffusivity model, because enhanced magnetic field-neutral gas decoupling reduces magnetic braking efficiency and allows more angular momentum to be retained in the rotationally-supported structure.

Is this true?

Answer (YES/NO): YES